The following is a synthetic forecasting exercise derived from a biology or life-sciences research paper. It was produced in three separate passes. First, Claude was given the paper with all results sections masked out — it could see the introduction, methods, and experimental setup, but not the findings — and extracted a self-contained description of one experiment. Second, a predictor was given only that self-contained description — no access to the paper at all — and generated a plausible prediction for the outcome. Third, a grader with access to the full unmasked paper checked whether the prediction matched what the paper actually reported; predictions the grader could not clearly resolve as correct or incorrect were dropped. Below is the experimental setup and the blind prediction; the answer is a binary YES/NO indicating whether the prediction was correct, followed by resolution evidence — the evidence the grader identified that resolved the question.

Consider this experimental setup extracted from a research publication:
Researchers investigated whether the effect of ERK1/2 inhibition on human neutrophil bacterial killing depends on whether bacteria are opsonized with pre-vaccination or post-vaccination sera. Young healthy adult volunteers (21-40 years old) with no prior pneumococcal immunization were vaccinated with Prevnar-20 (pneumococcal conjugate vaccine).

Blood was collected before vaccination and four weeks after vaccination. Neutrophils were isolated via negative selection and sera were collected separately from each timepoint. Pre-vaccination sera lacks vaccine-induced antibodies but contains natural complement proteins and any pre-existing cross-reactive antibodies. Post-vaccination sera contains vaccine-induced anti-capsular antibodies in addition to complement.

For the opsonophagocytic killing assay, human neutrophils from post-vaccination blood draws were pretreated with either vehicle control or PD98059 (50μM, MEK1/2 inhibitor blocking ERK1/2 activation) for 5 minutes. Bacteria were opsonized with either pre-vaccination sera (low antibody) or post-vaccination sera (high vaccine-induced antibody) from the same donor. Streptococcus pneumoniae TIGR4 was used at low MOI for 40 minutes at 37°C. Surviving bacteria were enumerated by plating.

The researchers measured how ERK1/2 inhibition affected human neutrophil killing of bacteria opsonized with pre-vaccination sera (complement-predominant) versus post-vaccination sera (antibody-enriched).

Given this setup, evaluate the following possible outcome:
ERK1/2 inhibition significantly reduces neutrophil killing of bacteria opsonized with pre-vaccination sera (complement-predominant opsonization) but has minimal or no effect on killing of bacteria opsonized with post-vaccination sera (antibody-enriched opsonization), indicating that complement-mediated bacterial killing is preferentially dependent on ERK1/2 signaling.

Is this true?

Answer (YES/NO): NO